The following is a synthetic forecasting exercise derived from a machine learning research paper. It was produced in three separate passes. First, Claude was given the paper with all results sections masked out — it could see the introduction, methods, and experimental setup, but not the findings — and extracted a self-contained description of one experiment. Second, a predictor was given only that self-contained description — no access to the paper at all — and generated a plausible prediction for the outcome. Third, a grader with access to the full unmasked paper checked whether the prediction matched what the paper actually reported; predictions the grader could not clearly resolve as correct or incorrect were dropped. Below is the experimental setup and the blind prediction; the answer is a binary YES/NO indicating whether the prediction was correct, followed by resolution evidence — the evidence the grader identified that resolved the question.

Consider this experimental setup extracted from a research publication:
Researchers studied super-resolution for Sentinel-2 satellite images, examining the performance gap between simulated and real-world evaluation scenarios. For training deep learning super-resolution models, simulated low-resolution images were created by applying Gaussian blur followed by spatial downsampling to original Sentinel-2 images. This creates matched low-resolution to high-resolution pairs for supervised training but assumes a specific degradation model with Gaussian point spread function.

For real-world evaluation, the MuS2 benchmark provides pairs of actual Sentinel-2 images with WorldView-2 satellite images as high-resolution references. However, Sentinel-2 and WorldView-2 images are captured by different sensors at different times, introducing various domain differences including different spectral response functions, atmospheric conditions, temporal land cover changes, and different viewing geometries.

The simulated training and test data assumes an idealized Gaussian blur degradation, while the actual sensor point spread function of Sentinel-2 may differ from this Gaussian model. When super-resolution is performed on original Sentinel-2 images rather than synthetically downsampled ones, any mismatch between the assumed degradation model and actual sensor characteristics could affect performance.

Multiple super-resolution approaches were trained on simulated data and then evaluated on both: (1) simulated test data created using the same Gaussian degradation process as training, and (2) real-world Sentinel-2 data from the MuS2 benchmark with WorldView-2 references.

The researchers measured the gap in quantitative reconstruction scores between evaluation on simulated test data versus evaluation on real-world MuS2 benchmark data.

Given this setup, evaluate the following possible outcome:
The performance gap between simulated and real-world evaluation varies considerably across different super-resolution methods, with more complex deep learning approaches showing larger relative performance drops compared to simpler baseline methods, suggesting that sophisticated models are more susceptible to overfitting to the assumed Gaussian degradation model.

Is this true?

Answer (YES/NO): YES